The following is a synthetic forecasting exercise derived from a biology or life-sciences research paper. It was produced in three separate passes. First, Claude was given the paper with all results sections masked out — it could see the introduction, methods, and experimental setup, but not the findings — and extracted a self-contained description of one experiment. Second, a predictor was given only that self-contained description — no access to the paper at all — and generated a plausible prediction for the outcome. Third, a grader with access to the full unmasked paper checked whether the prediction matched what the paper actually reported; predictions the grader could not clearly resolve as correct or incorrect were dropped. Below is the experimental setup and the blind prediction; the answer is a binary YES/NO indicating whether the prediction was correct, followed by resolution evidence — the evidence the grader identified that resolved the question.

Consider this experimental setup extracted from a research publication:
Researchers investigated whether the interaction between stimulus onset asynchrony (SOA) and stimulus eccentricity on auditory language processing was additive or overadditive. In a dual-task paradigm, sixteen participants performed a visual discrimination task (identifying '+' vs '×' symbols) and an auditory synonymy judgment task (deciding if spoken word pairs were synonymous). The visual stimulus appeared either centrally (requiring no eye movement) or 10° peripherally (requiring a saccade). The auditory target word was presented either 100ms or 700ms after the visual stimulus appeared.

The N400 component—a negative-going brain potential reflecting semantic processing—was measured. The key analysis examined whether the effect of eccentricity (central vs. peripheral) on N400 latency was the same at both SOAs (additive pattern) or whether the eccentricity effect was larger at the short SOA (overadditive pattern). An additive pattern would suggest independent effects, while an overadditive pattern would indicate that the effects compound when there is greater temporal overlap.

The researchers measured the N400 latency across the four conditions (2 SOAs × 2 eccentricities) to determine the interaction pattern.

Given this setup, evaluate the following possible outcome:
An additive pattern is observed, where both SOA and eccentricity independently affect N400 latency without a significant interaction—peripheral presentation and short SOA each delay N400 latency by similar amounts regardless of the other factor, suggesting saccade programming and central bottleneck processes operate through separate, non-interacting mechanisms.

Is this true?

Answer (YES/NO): NO